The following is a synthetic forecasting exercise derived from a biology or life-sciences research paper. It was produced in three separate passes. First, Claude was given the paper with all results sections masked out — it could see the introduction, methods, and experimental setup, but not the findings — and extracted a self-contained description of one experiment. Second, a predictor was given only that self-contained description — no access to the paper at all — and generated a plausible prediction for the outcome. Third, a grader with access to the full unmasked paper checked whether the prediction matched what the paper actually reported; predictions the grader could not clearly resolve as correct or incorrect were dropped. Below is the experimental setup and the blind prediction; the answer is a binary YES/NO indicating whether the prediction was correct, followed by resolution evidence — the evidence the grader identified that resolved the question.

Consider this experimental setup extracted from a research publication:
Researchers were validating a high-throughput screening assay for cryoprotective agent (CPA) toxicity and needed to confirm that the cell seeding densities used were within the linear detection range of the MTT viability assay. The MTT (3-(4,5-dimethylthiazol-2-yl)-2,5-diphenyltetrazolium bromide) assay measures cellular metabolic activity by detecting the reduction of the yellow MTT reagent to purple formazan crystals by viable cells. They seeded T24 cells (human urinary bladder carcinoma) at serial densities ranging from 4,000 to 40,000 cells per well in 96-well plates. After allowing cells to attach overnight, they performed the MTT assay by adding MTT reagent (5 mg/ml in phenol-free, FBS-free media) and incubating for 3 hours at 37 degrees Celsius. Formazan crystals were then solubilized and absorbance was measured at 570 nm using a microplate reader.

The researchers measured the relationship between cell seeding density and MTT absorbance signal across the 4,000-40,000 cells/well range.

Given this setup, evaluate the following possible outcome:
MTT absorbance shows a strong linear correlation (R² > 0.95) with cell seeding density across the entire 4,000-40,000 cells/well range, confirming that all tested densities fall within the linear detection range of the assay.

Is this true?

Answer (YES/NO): YES